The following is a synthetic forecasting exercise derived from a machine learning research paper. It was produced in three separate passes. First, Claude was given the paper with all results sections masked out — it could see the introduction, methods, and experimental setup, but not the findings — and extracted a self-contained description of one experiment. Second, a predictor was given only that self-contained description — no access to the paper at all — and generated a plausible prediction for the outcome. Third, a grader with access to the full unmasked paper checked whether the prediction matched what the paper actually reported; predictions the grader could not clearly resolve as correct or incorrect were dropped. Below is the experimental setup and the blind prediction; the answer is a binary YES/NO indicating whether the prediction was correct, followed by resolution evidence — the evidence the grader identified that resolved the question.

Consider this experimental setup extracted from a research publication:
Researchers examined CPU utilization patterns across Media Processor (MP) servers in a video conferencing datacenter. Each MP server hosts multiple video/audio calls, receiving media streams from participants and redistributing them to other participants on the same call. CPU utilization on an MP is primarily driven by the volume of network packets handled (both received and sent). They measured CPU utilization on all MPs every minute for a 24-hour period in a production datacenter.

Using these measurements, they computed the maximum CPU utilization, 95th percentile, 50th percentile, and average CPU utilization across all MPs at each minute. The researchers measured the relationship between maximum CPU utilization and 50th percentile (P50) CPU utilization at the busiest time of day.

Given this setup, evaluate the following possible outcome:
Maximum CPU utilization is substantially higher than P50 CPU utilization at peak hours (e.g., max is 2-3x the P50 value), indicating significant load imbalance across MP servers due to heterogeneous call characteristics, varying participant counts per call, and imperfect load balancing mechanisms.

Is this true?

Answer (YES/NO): NO